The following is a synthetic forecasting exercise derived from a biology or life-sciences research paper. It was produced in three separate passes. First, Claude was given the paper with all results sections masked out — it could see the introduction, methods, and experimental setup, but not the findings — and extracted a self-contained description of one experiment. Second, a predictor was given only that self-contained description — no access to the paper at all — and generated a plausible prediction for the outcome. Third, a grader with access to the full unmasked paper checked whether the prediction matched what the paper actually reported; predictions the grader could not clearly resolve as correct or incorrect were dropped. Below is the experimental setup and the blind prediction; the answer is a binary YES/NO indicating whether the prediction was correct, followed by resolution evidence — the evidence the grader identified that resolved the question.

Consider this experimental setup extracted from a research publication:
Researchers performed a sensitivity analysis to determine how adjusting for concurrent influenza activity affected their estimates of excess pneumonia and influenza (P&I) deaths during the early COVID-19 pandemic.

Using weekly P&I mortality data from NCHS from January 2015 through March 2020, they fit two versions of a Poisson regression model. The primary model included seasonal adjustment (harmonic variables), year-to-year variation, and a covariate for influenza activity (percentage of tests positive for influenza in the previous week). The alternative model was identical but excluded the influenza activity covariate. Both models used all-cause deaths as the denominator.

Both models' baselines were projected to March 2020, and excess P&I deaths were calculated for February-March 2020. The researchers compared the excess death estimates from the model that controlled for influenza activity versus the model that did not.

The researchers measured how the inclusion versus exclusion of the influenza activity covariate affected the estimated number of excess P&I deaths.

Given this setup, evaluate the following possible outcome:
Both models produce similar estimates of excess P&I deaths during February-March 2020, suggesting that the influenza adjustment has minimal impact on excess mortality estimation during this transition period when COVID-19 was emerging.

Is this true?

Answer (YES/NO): YES